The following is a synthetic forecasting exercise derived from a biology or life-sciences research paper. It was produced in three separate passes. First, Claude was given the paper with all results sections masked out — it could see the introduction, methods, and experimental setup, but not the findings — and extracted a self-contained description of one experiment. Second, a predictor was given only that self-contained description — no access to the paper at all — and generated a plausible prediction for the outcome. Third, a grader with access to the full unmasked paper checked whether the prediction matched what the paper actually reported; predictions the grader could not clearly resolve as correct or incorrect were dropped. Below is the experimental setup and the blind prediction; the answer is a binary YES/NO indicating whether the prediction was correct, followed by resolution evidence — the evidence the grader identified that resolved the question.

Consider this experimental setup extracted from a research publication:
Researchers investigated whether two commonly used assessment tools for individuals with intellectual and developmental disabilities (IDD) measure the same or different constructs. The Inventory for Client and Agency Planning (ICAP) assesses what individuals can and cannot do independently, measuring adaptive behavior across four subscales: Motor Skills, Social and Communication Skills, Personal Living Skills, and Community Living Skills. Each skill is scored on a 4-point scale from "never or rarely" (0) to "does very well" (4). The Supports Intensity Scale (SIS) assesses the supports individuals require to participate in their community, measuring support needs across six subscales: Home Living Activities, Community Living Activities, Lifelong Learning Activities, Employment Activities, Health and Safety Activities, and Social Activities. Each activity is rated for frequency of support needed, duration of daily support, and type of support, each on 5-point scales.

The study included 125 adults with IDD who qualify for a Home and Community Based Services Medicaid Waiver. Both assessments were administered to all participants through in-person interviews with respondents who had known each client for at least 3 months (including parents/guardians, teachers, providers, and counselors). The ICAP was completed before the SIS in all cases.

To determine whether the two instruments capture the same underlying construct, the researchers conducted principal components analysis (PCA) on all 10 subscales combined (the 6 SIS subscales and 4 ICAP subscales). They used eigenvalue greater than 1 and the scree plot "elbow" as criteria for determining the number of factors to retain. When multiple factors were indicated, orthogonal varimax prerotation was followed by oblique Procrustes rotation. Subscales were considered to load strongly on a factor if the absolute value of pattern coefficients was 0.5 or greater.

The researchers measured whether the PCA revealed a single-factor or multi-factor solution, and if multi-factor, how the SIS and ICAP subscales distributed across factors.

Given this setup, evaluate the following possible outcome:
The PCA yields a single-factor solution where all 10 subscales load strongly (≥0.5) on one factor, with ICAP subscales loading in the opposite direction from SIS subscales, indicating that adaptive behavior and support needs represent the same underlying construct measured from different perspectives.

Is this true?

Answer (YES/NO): NO